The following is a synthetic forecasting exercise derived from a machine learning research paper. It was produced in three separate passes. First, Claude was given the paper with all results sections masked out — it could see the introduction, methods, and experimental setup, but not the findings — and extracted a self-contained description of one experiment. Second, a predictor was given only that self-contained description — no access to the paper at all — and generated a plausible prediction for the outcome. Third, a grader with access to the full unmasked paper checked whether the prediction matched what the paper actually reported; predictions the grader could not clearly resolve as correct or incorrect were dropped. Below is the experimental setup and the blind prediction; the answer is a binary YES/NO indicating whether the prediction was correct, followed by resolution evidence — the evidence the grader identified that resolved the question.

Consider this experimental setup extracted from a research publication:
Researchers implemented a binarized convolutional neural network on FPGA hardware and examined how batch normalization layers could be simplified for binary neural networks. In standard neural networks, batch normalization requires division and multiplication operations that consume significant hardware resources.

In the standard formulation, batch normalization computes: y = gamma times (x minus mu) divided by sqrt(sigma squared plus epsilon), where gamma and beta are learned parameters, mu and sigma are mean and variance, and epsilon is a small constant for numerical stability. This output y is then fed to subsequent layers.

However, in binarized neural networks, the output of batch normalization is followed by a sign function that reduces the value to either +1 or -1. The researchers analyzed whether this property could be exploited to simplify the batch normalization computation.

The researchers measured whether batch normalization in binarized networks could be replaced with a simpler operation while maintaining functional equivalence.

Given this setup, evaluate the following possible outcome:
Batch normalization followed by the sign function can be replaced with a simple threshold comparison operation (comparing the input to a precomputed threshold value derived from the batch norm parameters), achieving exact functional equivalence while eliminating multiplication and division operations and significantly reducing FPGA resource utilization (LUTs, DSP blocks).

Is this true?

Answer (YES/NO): YES